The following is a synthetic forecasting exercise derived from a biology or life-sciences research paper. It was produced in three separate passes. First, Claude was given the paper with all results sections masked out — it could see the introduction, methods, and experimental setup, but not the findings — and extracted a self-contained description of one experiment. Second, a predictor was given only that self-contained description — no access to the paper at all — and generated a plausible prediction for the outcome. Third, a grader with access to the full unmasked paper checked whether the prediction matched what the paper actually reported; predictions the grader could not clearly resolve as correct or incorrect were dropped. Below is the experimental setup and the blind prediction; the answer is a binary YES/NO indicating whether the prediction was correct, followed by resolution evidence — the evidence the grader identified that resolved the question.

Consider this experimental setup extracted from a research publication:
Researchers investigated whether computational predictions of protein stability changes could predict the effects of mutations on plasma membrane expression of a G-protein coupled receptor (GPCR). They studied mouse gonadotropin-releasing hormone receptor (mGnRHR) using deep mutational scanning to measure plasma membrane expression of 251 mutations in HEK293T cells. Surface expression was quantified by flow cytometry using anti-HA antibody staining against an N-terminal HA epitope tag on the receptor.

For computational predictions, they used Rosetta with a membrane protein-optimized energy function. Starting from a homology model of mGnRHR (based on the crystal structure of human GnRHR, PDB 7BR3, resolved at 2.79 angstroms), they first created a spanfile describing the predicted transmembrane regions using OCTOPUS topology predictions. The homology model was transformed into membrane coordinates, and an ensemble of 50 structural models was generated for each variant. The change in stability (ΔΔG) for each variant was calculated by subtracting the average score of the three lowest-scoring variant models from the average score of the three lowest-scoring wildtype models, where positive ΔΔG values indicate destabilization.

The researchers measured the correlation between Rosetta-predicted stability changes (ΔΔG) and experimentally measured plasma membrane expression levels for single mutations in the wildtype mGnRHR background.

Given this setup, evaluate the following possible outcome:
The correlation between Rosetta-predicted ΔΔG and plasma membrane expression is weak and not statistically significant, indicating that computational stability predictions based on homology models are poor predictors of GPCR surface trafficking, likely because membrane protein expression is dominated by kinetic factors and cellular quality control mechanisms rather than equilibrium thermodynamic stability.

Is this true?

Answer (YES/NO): NO